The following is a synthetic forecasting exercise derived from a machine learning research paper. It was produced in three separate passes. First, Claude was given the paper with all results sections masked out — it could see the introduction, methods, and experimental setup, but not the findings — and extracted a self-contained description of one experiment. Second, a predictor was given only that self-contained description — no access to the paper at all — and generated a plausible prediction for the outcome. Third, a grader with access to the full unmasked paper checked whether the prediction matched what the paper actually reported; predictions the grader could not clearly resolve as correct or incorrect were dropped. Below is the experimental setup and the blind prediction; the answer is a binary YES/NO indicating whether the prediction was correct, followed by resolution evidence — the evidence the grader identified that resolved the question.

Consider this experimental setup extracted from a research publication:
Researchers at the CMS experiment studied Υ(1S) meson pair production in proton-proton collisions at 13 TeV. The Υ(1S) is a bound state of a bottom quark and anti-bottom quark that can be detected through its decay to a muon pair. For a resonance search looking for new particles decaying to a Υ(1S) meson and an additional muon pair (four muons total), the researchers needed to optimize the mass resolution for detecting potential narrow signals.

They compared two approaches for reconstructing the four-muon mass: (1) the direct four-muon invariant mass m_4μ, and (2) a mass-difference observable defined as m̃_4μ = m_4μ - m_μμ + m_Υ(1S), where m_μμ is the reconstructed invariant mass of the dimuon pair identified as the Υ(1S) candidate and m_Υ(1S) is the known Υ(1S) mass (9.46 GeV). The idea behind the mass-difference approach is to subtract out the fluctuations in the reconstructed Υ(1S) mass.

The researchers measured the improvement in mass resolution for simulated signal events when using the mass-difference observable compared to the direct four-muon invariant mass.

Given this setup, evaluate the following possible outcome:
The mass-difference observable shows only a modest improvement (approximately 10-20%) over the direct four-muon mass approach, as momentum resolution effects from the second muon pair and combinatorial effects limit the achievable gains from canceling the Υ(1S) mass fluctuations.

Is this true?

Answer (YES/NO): NO